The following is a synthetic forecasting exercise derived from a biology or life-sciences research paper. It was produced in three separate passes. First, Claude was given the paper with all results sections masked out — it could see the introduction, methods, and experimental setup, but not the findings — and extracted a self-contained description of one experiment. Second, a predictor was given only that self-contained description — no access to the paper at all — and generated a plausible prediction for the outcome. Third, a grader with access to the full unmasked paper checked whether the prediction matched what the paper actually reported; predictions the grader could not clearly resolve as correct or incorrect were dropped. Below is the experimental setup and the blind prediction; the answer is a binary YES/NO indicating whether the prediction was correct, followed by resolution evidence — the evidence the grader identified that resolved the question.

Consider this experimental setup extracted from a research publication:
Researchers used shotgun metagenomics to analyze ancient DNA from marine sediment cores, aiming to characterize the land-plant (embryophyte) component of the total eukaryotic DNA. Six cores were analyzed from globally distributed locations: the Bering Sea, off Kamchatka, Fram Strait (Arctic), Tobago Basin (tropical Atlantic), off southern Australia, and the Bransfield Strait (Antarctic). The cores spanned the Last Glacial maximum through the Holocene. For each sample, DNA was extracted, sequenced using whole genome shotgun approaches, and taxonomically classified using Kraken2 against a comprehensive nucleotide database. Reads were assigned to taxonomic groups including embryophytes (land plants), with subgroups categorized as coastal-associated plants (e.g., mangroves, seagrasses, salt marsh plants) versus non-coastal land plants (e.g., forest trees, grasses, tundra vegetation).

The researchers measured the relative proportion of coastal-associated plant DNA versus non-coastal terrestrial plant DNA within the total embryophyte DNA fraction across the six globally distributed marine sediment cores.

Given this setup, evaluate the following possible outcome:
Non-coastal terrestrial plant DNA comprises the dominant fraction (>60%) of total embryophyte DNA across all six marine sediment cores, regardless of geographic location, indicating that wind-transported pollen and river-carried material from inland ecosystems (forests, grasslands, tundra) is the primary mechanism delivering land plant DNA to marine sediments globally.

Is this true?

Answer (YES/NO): NO